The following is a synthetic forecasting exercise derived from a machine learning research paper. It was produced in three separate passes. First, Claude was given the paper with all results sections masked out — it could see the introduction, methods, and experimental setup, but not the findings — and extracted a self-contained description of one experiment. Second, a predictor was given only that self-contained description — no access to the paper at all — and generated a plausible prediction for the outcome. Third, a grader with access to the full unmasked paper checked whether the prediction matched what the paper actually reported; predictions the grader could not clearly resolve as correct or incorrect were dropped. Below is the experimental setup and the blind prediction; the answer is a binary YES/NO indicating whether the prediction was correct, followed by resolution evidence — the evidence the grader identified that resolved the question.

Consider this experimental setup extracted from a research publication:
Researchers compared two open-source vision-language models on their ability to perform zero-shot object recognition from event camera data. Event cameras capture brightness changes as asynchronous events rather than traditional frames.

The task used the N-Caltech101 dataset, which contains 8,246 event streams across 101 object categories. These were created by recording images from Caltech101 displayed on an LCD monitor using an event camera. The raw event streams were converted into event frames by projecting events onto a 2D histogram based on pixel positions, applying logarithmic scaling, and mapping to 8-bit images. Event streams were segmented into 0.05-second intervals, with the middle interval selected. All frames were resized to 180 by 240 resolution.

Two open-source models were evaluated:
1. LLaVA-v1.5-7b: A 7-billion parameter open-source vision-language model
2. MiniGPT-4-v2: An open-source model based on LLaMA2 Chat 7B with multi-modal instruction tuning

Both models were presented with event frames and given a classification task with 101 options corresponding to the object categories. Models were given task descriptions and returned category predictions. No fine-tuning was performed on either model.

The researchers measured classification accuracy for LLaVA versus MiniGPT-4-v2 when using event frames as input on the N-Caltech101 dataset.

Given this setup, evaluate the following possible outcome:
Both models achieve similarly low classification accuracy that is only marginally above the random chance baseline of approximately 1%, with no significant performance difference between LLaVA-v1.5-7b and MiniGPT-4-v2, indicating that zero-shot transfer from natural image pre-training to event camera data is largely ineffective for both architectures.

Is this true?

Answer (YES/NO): NO